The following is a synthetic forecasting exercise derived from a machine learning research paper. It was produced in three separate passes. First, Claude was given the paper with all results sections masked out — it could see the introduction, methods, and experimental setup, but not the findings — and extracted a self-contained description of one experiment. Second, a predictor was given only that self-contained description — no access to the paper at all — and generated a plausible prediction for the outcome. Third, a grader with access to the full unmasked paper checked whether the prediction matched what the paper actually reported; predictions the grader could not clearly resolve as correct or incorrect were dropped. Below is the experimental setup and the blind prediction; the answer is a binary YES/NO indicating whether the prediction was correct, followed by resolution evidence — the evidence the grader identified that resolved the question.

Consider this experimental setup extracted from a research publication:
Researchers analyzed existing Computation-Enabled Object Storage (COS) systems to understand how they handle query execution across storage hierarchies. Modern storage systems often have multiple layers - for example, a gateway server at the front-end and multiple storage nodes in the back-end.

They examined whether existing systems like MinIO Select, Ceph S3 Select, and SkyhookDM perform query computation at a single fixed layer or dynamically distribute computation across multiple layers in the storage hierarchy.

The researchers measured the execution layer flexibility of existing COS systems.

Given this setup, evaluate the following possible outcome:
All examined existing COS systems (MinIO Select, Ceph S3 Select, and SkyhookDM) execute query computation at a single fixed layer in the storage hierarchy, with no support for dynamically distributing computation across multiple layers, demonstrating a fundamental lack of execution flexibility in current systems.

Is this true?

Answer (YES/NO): YES